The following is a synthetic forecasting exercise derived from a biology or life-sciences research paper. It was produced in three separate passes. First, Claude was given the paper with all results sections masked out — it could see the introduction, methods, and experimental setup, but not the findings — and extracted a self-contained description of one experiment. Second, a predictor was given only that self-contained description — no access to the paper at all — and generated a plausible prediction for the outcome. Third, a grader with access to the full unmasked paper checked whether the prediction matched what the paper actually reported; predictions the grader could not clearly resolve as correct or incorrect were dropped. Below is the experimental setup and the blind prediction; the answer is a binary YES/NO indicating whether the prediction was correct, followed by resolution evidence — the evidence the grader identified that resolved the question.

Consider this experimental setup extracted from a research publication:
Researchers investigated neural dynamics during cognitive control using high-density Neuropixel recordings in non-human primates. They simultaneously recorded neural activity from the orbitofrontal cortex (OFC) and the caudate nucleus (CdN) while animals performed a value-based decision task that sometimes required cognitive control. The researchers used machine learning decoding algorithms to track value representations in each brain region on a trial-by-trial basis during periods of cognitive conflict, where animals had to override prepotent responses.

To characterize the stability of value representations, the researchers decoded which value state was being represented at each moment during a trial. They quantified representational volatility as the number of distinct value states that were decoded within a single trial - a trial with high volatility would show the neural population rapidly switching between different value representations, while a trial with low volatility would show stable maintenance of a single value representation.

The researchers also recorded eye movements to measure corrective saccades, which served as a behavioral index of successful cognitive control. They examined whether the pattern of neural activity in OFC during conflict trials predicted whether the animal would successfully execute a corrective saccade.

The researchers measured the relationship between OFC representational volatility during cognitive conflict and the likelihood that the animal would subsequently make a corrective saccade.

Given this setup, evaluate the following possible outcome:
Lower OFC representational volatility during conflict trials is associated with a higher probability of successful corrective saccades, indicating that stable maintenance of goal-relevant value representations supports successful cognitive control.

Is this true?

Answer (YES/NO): NO